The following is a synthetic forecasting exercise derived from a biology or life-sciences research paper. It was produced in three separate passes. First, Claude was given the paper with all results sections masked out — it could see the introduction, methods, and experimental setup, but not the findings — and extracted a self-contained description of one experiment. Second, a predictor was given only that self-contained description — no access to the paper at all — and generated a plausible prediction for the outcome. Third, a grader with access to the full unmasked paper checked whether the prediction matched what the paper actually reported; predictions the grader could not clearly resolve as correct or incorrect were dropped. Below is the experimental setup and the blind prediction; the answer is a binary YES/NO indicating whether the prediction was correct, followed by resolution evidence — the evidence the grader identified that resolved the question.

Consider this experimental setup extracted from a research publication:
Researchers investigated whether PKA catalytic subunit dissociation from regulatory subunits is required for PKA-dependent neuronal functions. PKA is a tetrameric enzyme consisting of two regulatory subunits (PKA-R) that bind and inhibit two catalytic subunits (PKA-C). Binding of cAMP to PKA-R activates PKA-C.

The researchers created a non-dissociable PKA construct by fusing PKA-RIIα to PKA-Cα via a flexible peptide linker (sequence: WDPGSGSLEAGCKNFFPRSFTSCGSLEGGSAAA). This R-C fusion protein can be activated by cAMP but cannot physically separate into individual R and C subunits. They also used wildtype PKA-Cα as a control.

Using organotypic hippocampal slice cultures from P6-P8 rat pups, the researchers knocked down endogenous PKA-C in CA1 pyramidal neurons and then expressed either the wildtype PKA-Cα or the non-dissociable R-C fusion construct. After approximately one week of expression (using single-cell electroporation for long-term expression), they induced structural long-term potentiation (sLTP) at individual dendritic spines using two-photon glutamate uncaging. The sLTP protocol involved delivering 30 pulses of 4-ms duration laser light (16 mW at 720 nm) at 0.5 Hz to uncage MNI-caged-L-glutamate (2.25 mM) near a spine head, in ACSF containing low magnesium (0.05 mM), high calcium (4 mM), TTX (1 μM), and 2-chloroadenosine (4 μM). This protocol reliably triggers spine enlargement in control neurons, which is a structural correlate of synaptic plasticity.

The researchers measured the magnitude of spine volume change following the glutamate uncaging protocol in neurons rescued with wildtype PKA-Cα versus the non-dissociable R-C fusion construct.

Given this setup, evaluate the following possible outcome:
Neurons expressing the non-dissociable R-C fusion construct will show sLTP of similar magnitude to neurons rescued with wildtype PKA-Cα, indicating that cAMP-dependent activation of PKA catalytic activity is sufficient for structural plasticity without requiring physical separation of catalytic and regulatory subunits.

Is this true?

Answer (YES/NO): NO